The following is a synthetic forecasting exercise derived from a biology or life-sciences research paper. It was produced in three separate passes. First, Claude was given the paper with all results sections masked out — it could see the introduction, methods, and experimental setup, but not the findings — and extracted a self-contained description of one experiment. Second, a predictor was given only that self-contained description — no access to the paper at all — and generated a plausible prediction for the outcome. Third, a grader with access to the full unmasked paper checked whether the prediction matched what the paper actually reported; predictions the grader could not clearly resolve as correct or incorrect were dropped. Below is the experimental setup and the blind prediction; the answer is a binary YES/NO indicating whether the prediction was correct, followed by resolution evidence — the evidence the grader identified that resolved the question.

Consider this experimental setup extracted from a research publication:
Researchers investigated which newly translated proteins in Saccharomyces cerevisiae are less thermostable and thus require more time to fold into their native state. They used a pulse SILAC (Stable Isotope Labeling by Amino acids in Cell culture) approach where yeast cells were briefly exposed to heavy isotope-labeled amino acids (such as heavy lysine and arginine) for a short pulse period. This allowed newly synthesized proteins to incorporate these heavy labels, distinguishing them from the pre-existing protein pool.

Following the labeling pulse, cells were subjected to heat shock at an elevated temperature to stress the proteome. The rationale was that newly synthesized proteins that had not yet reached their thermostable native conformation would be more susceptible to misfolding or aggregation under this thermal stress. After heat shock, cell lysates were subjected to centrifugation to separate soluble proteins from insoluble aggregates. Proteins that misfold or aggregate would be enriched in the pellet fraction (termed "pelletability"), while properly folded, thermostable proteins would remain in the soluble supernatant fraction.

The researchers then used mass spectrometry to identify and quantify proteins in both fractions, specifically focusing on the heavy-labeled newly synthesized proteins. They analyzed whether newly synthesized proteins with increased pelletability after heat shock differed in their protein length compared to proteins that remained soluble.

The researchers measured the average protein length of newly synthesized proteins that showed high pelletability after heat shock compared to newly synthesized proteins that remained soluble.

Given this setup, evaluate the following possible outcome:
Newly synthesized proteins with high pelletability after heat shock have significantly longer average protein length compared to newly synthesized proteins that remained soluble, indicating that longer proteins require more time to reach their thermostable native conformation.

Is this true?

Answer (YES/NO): NO